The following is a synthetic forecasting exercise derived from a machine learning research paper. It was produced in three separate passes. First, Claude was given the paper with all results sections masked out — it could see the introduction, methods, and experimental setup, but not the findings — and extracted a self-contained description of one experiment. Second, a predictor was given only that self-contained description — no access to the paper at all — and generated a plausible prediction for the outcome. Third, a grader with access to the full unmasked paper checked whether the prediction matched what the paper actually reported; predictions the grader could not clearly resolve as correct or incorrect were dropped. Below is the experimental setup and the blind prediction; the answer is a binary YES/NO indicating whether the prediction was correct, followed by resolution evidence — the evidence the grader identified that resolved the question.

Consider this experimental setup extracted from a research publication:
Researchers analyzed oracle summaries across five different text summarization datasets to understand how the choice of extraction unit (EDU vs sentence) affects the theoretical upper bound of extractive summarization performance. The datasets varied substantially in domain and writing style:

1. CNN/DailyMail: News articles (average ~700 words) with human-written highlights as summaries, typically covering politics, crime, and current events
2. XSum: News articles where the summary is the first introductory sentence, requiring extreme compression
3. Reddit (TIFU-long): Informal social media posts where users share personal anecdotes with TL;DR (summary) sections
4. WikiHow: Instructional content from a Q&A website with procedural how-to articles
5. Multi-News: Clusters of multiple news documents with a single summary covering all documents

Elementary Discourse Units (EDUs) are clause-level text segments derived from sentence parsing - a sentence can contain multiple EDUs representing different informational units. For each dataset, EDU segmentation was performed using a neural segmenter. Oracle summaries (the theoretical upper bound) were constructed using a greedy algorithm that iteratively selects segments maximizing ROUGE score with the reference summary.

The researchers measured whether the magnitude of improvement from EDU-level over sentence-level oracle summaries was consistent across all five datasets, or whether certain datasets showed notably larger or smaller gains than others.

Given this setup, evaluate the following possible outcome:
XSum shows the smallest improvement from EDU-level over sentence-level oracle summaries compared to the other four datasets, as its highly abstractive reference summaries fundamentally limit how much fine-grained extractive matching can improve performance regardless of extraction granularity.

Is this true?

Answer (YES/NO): NO